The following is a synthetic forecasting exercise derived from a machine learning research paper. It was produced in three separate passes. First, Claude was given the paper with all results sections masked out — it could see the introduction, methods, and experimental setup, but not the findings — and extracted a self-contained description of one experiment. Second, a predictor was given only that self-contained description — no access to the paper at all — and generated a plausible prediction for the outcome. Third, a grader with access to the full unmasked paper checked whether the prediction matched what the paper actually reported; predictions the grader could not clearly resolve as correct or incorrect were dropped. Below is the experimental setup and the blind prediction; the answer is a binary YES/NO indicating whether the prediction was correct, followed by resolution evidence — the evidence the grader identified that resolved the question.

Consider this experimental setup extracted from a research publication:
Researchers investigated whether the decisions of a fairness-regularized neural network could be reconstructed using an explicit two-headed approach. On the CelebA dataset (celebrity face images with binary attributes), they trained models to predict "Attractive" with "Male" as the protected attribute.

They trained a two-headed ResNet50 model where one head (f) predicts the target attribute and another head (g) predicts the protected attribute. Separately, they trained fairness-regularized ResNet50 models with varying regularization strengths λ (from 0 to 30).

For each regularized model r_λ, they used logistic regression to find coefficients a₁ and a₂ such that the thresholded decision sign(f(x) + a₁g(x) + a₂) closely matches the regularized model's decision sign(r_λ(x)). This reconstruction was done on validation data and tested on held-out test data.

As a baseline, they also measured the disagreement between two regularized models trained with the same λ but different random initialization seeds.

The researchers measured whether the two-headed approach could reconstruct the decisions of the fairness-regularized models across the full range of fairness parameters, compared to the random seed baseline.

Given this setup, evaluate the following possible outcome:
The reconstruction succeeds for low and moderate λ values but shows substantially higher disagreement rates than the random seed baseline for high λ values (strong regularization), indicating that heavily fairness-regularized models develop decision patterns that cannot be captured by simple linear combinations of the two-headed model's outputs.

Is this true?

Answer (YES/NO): NO